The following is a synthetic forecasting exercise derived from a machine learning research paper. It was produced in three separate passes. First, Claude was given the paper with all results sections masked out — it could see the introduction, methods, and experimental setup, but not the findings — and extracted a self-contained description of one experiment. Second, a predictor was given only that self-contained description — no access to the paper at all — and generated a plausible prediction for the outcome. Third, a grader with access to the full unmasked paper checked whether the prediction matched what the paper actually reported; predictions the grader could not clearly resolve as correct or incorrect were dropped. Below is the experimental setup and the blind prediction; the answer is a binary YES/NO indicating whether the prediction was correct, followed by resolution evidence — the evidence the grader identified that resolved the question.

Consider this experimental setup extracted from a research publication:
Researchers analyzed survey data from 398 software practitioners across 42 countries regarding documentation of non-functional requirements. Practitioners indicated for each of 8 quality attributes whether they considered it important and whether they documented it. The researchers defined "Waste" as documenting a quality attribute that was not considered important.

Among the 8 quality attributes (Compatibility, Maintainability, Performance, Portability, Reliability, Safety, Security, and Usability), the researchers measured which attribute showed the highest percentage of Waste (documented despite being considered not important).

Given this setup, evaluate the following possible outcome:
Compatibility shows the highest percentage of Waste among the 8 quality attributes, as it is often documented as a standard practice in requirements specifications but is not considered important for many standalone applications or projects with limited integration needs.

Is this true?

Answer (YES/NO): NO